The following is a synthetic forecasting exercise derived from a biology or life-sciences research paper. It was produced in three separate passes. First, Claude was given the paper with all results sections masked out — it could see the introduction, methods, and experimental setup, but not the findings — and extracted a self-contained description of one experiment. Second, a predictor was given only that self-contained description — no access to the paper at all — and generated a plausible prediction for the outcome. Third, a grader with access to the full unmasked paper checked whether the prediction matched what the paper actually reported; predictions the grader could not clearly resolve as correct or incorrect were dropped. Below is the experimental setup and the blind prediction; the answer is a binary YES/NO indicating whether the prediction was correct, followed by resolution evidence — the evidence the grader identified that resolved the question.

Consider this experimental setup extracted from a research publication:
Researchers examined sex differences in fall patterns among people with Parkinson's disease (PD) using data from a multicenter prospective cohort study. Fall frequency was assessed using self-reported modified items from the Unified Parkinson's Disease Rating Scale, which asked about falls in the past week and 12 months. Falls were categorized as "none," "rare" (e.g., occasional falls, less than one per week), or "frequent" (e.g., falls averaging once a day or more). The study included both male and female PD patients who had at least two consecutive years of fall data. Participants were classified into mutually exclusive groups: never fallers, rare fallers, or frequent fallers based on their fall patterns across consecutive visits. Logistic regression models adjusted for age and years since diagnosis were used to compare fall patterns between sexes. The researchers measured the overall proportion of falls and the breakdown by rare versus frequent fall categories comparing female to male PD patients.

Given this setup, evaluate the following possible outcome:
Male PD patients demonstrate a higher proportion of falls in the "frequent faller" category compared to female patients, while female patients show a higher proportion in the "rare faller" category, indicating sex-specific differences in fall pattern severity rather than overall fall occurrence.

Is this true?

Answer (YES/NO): NO